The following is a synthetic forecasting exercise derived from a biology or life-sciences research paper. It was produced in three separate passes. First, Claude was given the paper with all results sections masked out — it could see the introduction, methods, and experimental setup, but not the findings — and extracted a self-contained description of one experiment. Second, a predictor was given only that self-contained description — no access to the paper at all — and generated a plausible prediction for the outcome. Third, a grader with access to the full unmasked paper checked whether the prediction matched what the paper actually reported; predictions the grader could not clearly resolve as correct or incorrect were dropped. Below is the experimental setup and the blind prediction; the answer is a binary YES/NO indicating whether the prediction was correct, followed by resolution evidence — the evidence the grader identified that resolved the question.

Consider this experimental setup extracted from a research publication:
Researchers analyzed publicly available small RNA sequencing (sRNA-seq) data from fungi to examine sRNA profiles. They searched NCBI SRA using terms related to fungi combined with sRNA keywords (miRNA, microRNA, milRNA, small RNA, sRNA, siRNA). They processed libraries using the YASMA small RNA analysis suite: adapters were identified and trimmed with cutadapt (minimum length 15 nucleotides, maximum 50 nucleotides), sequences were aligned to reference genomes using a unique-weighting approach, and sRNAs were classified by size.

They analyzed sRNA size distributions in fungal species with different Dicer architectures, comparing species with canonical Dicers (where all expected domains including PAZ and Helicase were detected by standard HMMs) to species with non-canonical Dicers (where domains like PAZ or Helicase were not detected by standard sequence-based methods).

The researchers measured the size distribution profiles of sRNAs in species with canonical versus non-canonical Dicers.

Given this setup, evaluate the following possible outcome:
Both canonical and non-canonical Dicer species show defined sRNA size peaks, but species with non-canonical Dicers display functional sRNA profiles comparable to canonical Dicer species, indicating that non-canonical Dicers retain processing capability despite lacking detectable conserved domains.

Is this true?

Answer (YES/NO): YES